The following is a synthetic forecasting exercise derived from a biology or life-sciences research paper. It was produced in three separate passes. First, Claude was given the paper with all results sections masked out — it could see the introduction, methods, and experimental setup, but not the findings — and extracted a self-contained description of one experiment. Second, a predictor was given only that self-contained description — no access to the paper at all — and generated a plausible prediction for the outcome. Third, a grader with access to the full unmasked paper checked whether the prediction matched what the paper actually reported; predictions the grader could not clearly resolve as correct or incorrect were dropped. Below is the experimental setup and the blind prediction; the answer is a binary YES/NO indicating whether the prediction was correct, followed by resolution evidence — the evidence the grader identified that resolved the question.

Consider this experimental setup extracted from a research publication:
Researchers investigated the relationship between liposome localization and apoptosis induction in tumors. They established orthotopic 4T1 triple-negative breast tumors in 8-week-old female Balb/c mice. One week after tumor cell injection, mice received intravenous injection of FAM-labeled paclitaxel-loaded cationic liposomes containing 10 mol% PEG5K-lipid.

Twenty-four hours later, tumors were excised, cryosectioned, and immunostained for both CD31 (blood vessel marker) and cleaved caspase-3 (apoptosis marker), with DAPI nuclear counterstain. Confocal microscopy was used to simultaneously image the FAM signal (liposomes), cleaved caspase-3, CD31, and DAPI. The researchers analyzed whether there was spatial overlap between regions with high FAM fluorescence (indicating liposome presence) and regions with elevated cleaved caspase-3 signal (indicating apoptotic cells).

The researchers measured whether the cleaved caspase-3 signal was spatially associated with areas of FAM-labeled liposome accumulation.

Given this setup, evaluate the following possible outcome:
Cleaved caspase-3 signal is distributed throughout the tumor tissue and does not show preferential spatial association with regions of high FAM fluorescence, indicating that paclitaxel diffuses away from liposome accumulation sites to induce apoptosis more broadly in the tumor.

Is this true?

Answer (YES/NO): NO